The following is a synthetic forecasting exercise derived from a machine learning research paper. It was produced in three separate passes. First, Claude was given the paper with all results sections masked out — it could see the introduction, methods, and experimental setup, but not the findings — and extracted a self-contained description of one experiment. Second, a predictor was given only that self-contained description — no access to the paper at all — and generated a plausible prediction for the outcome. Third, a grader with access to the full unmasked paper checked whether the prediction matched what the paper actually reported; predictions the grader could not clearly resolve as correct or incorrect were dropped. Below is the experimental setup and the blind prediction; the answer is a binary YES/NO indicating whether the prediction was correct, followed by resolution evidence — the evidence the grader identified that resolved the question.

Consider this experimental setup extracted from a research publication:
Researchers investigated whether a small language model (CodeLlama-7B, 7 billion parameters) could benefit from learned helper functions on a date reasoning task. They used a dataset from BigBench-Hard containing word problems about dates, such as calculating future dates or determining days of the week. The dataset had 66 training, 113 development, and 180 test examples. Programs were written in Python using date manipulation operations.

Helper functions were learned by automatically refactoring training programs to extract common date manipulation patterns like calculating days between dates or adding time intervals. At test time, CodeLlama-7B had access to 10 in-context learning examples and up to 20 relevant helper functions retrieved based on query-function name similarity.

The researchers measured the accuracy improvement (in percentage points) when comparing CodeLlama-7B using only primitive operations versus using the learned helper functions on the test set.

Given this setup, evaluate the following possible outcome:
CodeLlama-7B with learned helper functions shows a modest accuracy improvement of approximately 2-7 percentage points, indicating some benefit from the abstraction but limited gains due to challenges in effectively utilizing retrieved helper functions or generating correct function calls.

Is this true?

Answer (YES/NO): YES